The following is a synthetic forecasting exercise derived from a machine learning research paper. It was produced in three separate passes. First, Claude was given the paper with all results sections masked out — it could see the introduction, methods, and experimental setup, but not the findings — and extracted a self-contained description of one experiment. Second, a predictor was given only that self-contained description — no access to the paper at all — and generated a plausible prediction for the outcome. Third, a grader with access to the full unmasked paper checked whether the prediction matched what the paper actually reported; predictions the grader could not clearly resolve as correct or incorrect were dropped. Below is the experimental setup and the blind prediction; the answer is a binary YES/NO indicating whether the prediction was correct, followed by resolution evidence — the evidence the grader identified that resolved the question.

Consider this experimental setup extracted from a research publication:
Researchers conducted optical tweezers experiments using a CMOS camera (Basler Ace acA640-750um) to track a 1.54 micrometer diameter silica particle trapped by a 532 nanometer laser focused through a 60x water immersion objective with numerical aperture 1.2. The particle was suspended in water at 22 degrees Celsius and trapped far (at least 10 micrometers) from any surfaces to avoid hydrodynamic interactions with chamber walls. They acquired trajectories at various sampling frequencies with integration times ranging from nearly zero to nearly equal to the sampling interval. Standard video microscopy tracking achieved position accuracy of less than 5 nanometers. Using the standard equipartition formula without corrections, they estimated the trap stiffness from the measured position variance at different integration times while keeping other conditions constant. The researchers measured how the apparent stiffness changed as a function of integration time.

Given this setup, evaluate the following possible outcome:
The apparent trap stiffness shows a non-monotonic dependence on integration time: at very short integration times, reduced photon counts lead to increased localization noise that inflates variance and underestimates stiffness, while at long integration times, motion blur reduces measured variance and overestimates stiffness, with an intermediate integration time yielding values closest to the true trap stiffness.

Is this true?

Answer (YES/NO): NO